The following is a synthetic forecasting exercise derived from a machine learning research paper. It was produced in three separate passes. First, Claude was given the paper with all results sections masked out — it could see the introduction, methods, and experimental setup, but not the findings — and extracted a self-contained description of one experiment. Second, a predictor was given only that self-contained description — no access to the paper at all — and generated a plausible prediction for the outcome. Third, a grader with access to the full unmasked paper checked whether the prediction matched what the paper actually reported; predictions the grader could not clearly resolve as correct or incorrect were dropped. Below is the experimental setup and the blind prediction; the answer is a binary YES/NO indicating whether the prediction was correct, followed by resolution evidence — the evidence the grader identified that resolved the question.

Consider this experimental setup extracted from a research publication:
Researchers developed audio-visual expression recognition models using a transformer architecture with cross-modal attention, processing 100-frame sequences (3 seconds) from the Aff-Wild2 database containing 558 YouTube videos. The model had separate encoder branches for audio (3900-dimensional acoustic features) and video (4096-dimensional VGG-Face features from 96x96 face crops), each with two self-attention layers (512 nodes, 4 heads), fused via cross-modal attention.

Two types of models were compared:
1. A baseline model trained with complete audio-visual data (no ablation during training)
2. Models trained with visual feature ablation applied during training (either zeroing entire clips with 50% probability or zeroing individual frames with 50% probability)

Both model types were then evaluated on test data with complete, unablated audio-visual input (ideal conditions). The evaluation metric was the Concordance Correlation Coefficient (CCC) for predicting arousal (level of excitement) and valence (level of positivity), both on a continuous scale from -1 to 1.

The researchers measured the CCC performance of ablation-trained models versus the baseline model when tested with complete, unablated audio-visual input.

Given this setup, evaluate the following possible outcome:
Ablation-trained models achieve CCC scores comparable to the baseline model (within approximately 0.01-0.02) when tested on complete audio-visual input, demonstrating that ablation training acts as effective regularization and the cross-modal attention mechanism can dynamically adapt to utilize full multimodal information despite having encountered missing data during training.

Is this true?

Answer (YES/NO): YES